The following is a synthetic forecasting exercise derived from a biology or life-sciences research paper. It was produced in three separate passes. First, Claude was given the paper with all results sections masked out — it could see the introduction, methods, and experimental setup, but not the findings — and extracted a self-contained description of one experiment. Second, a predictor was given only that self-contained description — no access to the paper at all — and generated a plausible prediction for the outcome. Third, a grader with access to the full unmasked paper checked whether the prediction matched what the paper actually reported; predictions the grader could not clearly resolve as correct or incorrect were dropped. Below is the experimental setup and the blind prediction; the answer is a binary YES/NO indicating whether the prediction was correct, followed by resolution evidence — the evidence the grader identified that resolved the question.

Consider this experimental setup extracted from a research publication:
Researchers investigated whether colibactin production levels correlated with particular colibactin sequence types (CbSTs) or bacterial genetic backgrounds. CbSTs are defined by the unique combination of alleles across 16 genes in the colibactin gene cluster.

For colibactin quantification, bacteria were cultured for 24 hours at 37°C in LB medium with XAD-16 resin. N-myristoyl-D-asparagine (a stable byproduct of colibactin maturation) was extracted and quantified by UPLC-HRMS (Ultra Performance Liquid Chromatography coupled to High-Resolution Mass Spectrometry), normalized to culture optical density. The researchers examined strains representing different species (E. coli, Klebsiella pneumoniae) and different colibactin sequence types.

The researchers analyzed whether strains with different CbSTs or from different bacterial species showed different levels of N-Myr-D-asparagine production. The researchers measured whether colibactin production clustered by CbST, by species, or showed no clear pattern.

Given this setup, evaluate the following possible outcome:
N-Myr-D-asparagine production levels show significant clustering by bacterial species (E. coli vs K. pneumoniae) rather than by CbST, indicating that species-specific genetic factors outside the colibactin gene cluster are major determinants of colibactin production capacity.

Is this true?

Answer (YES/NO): NO